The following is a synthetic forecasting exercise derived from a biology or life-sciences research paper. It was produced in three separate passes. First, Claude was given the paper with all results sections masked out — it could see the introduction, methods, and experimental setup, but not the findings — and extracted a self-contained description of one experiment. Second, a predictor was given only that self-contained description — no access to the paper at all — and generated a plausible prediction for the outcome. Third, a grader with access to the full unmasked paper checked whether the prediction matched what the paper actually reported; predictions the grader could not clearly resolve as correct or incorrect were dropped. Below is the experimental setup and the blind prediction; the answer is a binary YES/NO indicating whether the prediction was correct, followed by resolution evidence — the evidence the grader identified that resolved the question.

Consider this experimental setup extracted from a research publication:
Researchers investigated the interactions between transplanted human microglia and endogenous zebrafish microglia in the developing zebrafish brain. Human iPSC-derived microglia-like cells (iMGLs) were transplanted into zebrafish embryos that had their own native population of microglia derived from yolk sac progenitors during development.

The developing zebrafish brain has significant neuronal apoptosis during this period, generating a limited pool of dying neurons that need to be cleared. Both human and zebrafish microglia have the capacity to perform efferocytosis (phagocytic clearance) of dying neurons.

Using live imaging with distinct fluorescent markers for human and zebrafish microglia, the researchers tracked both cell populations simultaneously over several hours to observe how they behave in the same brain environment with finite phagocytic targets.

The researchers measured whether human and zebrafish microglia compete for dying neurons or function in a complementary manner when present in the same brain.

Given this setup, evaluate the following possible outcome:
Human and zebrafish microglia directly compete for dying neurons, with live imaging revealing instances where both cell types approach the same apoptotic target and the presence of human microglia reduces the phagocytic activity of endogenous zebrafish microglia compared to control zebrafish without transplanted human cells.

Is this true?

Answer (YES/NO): NO